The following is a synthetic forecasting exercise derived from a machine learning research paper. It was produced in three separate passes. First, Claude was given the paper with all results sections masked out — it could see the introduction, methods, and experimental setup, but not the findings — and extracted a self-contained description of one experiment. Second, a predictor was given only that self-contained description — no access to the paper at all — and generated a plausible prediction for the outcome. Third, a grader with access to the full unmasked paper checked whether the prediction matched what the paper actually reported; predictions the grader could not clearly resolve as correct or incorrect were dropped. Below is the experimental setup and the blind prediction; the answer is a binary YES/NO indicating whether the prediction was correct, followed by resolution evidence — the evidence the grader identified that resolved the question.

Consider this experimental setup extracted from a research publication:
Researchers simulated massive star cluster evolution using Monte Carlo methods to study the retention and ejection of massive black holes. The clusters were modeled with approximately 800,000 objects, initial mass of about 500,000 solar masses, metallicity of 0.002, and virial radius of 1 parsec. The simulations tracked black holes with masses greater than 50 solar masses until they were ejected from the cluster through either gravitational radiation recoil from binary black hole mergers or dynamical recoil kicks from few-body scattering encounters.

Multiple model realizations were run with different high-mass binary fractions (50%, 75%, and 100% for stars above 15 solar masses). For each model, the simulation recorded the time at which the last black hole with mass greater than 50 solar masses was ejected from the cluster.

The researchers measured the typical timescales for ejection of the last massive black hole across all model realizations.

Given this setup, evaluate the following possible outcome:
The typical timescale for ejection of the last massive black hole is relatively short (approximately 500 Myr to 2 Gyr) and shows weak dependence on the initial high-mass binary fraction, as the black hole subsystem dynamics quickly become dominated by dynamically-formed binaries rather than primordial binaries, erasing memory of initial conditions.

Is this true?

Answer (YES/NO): NO